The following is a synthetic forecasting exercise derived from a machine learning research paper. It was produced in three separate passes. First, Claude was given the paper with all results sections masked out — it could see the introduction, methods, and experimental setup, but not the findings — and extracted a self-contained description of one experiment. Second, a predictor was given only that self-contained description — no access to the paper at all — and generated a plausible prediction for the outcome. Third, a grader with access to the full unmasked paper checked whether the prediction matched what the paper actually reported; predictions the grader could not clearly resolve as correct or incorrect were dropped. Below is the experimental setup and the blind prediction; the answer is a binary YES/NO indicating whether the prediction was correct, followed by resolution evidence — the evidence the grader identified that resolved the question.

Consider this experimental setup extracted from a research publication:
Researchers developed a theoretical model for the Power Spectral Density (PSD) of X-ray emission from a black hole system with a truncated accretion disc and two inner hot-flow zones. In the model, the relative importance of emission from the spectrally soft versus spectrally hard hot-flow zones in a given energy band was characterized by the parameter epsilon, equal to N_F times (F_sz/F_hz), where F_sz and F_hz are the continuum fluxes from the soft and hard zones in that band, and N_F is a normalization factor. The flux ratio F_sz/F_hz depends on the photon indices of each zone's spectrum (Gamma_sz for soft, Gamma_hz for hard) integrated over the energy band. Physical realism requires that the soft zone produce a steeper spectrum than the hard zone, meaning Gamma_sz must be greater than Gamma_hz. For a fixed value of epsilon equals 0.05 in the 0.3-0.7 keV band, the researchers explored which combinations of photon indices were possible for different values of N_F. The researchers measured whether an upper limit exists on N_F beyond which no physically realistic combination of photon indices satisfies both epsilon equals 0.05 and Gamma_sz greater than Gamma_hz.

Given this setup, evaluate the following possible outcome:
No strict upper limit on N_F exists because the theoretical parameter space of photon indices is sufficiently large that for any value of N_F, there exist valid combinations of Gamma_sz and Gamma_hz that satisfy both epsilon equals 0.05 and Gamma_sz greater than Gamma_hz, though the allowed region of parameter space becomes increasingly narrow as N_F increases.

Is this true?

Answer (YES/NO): NO